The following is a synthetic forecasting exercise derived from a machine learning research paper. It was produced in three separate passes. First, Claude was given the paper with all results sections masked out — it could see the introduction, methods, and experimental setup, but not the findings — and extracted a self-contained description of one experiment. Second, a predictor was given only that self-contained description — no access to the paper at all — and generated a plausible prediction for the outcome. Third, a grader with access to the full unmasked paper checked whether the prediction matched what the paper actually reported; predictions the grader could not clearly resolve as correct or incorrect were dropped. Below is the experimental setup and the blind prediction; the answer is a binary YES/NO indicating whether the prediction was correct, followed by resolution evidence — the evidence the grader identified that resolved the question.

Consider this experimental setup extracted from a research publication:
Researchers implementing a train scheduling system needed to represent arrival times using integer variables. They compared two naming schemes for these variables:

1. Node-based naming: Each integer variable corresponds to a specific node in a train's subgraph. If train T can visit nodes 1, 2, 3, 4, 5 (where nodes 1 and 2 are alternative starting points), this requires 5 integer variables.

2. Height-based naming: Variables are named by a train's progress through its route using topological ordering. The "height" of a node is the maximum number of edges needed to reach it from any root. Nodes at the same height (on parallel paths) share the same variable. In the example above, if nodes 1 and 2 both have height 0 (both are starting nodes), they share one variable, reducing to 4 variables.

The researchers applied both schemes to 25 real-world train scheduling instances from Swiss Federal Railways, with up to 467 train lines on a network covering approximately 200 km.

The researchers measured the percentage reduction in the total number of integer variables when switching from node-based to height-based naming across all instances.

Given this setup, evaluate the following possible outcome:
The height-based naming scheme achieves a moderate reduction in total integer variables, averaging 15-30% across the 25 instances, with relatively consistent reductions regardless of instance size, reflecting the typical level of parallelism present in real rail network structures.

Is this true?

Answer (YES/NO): YES